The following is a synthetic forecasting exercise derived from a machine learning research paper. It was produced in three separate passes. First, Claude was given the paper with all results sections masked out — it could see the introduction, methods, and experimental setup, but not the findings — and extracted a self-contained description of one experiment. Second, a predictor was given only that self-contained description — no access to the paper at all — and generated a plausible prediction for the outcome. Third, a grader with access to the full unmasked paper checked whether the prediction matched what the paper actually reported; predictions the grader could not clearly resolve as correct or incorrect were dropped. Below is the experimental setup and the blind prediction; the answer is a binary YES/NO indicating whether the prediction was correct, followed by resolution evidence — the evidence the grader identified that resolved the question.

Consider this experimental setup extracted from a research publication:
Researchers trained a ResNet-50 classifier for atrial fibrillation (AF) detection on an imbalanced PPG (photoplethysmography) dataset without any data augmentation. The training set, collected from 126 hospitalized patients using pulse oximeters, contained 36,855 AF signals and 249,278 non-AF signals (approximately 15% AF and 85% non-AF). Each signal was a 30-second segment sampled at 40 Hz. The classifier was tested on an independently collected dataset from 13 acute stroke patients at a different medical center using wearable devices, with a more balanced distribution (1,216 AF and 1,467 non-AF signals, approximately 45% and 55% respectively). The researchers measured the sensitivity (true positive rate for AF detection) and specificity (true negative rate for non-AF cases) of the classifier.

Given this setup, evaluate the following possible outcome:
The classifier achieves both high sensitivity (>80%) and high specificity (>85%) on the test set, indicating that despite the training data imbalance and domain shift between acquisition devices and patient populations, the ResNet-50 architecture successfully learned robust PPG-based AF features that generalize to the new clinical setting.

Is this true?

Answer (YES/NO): NO